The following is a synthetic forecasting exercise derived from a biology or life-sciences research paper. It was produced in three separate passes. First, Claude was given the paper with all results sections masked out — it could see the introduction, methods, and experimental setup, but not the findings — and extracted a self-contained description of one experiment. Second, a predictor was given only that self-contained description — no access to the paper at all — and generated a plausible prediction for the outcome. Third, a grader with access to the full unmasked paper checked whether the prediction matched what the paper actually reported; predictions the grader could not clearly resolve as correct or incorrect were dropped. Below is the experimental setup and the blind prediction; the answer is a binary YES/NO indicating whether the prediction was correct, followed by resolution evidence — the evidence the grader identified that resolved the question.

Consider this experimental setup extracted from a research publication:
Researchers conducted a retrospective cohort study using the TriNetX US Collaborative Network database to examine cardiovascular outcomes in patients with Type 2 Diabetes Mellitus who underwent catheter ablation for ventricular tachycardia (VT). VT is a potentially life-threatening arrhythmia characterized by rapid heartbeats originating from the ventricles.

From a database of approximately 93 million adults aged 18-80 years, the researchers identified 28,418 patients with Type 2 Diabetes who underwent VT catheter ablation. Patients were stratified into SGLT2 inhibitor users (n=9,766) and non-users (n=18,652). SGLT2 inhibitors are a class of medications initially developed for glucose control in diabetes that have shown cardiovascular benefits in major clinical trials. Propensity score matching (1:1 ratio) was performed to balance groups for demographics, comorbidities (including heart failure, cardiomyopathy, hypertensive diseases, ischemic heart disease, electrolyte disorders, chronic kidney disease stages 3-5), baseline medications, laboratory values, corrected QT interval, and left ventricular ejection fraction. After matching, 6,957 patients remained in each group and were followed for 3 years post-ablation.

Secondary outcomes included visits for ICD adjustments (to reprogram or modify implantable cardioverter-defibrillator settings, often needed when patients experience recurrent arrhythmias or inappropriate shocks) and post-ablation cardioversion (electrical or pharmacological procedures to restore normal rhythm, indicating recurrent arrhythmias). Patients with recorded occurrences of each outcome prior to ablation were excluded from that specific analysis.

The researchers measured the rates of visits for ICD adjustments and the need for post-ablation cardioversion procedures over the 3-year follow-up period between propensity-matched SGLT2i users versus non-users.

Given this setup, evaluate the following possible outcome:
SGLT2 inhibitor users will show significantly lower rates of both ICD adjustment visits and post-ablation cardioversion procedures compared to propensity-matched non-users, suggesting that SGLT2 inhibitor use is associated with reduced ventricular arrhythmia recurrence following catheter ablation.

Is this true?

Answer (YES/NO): NO